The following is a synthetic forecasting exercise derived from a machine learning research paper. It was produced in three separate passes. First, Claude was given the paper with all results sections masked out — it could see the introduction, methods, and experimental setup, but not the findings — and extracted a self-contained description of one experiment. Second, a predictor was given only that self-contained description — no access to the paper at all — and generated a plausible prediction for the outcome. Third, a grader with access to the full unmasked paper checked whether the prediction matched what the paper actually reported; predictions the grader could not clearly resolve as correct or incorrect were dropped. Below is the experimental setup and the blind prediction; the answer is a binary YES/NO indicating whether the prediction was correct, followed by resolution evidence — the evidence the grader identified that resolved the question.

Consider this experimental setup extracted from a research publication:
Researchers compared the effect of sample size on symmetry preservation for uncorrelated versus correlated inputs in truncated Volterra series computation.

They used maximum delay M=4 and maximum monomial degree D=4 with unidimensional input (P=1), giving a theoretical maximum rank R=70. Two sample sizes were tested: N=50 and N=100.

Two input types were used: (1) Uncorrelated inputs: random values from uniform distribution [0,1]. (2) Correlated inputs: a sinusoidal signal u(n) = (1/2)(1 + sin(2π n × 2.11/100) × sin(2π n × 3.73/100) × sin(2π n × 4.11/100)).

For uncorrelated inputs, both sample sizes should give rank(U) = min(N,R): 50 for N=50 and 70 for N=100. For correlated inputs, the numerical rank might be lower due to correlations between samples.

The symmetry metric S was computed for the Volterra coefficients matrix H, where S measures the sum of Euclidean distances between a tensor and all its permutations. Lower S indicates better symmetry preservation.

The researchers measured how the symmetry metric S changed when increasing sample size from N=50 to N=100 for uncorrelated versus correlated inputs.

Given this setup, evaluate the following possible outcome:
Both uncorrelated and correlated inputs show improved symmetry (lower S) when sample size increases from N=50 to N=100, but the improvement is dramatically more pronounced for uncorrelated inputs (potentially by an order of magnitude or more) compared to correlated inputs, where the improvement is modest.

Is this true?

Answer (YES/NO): NO